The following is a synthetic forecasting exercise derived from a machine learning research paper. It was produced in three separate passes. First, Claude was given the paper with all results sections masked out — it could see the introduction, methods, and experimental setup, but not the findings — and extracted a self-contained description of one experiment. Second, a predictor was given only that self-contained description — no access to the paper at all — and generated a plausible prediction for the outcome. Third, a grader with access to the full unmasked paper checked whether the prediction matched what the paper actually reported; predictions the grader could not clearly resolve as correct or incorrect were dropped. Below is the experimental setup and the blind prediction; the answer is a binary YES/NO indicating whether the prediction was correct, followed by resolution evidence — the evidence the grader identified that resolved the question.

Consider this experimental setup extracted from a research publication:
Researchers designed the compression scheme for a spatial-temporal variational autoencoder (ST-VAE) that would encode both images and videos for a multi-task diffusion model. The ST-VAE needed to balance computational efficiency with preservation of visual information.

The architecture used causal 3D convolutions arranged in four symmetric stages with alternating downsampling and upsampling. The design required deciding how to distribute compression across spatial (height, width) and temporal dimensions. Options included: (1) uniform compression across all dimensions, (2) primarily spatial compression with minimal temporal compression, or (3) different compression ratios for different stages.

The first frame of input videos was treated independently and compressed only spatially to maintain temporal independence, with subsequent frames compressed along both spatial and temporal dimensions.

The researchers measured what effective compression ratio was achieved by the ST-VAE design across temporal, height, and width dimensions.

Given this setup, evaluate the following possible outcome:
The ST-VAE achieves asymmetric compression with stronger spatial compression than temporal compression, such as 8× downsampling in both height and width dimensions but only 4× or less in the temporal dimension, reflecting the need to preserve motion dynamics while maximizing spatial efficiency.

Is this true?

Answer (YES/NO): YES